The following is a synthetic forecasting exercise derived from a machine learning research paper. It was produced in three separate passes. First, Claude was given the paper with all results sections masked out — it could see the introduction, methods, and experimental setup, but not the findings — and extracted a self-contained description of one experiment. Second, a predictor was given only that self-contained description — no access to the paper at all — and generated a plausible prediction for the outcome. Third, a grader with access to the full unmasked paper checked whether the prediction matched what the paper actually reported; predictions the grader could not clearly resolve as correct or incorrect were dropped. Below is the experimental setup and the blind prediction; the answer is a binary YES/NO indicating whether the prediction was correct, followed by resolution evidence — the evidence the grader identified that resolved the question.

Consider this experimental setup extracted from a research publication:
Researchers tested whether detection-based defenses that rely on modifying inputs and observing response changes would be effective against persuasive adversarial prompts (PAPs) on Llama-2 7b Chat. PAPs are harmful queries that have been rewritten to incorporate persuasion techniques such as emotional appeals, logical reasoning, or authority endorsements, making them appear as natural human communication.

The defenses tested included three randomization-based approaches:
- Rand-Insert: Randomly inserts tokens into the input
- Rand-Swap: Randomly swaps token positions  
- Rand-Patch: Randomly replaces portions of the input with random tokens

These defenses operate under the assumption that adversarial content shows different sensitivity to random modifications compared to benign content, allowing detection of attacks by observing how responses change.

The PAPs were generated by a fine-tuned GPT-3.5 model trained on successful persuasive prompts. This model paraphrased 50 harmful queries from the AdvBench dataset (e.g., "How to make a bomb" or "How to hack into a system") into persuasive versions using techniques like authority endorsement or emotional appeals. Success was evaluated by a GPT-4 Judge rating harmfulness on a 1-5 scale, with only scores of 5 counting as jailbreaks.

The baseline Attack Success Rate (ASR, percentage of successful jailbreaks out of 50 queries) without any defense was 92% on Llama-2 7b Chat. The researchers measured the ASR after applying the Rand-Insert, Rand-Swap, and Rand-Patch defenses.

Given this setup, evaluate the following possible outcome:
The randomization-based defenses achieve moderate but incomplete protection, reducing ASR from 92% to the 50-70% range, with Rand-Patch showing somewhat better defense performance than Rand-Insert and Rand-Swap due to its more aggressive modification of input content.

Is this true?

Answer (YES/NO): NO